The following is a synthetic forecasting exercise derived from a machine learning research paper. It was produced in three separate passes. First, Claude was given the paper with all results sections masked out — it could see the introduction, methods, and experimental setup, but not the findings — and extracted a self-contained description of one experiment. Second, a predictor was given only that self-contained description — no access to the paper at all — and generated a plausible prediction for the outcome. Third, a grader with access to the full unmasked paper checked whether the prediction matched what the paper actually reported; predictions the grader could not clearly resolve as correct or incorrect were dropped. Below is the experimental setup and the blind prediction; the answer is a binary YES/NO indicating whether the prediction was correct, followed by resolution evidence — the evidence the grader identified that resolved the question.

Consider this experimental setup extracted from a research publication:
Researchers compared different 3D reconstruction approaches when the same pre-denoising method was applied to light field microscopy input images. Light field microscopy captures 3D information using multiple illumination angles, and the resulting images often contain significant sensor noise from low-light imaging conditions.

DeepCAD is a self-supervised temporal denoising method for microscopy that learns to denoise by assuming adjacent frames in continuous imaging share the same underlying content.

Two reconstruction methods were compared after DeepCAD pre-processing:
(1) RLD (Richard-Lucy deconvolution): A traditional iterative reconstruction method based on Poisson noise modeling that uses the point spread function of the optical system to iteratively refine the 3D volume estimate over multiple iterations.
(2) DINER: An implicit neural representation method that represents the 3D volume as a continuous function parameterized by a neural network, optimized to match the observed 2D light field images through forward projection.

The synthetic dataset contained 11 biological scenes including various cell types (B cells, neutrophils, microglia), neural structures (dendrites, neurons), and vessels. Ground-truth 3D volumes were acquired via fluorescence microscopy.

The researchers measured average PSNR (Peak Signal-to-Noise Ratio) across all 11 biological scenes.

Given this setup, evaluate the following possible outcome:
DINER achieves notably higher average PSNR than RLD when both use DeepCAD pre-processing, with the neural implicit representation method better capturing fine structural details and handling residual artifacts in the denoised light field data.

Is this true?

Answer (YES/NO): NO